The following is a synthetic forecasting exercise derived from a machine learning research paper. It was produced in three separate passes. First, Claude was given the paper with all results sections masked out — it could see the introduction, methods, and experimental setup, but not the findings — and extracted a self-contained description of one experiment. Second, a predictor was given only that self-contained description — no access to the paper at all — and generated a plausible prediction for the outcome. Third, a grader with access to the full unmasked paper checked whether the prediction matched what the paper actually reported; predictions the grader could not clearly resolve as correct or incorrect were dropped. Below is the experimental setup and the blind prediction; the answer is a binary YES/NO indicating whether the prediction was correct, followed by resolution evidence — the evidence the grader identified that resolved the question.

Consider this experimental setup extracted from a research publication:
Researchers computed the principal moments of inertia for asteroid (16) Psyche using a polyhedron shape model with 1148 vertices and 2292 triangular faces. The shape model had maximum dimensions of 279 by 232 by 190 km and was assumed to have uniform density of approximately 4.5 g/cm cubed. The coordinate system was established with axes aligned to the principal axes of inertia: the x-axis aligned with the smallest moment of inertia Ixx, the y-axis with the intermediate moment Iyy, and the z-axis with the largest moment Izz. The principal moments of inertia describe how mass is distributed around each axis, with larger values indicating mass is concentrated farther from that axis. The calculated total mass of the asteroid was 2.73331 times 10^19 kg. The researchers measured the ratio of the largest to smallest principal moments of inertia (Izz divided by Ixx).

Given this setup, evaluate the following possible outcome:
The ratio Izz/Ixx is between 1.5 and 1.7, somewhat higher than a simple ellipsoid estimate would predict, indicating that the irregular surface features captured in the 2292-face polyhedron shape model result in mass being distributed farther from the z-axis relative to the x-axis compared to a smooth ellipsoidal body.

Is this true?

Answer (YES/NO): NO